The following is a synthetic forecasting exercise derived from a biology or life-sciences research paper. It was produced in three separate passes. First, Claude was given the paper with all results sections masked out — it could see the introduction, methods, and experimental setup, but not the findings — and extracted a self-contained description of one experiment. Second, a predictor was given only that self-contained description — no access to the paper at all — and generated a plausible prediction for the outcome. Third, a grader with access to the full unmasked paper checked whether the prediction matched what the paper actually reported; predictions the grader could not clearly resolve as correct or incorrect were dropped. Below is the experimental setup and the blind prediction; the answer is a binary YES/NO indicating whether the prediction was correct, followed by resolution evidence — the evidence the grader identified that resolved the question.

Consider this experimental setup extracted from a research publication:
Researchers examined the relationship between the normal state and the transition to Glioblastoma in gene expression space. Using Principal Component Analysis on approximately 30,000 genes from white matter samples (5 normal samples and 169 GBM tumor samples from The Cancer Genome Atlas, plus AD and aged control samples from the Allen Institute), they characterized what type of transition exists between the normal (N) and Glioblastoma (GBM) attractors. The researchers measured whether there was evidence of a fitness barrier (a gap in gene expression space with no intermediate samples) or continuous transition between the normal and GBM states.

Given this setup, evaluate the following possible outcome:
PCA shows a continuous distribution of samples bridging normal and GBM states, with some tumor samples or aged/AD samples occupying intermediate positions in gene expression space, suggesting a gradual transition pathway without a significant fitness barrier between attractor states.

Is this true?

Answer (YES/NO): NO